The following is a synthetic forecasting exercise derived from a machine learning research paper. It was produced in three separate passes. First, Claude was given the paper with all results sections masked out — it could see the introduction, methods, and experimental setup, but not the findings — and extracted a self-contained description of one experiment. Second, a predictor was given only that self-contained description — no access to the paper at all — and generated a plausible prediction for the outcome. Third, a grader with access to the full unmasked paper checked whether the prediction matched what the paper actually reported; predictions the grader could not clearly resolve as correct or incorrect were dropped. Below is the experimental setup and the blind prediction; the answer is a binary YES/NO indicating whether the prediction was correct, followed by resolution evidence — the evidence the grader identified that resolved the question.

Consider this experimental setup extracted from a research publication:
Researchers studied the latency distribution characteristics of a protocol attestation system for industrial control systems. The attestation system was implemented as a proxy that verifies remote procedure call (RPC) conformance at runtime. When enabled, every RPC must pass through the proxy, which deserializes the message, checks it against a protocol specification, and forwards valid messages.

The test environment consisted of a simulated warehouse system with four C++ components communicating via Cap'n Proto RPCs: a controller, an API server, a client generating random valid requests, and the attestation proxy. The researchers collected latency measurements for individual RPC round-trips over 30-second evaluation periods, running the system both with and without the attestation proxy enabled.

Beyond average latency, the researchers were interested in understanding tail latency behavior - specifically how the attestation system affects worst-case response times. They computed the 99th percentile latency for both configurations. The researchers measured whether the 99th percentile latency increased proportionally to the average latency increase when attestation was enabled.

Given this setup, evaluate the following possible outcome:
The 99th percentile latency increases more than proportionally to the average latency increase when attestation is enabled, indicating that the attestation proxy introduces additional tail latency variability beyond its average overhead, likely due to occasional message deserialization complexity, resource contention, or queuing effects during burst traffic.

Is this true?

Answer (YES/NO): NO